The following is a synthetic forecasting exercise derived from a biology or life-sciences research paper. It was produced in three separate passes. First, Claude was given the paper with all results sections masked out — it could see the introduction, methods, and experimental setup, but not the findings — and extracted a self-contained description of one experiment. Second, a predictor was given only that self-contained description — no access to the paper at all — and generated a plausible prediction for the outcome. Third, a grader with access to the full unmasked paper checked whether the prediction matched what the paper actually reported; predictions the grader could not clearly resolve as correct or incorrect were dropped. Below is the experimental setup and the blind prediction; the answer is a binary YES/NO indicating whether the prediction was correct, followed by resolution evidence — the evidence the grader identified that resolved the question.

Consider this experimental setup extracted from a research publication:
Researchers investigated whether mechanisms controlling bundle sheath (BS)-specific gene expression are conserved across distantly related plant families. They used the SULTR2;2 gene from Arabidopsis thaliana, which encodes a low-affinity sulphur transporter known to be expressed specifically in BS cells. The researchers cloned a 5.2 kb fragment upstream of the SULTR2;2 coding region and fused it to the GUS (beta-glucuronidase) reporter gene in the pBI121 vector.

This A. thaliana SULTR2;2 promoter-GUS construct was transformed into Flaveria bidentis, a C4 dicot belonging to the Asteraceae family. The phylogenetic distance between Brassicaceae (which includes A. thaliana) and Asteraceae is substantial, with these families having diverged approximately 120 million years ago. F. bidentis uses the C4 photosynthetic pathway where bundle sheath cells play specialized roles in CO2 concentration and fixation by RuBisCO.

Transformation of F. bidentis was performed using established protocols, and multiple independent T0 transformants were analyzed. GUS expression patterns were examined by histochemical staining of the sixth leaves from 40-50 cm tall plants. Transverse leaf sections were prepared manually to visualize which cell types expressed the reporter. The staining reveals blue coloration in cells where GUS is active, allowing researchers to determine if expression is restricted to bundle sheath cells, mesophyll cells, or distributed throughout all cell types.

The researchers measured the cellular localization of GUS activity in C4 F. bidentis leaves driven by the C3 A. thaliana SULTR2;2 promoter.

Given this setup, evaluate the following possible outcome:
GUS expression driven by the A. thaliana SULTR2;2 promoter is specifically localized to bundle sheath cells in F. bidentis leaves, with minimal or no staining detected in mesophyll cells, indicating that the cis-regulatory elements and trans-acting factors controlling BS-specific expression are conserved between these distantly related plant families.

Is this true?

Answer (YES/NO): YES